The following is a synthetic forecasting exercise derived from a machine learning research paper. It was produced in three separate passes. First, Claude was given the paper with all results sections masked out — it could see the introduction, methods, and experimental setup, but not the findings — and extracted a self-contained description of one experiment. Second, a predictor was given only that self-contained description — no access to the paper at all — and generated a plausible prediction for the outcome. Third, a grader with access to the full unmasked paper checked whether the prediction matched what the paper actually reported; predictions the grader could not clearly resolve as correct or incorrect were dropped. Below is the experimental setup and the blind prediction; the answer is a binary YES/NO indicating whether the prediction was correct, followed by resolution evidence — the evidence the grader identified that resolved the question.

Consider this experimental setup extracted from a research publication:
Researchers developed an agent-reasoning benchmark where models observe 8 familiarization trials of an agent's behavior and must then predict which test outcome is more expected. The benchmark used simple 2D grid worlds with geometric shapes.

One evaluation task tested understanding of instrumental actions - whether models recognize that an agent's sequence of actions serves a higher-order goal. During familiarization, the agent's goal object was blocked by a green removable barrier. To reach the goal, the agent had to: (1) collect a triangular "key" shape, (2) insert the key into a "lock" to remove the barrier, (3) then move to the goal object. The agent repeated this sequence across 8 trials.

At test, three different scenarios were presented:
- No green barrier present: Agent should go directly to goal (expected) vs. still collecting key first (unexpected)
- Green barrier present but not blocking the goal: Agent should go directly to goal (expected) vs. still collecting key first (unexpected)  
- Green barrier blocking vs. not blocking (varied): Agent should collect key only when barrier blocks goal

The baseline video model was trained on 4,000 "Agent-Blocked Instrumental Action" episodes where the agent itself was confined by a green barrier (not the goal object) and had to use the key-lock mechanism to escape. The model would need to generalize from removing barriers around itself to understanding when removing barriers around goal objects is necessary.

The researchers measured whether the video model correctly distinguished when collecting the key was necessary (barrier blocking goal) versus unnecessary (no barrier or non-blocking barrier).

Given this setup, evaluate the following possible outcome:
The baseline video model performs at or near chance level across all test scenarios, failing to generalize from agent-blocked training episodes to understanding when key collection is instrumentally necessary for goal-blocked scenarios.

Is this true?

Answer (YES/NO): NO